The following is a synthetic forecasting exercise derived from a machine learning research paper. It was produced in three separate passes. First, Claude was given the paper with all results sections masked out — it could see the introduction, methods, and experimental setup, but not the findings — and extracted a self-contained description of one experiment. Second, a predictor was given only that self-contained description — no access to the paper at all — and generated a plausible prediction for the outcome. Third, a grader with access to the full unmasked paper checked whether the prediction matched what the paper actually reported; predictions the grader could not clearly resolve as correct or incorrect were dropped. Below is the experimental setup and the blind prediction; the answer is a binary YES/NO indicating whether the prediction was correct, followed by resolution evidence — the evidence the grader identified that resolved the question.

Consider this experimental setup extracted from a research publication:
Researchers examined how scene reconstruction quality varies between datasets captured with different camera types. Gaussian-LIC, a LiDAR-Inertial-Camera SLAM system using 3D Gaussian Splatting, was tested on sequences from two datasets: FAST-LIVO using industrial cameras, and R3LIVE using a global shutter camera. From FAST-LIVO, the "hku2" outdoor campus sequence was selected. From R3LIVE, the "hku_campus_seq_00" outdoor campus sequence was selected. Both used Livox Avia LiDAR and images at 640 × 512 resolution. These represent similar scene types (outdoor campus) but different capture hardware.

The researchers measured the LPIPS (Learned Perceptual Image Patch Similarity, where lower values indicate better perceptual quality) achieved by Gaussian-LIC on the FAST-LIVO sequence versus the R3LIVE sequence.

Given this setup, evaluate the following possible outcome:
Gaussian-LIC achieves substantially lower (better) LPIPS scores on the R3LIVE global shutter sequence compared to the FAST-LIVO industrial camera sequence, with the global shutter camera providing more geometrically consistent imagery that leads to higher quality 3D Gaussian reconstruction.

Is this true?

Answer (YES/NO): NO